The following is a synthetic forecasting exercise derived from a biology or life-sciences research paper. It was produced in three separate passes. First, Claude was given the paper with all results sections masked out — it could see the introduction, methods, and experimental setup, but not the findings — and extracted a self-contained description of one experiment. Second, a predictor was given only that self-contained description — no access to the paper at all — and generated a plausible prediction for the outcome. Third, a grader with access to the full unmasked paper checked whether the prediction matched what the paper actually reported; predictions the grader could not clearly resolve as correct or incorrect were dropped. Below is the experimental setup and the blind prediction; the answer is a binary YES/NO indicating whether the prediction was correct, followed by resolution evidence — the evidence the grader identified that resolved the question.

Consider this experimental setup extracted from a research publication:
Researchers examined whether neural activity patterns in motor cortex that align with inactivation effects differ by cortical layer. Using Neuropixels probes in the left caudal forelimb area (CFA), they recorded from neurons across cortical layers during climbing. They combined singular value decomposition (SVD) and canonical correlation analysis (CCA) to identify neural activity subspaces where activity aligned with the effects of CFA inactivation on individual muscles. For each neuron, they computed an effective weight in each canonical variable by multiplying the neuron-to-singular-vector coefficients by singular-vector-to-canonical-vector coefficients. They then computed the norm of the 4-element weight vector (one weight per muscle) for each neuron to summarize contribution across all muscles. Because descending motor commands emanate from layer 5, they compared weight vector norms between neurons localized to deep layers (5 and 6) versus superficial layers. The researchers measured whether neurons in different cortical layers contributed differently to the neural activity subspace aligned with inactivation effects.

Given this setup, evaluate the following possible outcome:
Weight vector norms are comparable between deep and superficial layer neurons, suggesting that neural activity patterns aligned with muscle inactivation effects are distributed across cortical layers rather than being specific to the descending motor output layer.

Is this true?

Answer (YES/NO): NO